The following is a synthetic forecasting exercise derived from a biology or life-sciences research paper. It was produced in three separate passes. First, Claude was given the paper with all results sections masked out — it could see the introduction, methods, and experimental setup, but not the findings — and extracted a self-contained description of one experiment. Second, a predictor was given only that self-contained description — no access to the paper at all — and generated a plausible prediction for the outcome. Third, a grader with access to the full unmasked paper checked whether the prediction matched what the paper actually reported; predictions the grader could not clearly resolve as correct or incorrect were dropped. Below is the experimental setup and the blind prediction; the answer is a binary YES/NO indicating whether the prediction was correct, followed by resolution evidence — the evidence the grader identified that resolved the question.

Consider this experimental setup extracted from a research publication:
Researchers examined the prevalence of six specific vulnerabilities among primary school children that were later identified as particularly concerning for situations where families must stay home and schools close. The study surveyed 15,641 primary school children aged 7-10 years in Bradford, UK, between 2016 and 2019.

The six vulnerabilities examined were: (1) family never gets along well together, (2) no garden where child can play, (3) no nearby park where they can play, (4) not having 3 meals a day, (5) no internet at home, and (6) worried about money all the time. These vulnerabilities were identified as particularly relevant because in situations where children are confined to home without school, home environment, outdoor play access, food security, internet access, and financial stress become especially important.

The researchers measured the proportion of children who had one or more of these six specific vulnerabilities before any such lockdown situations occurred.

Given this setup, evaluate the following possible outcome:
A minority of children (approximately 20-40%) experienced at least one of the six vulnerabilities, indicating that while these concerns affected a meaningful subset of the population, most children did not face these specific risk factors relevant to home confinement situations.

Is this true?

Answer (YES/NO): NO